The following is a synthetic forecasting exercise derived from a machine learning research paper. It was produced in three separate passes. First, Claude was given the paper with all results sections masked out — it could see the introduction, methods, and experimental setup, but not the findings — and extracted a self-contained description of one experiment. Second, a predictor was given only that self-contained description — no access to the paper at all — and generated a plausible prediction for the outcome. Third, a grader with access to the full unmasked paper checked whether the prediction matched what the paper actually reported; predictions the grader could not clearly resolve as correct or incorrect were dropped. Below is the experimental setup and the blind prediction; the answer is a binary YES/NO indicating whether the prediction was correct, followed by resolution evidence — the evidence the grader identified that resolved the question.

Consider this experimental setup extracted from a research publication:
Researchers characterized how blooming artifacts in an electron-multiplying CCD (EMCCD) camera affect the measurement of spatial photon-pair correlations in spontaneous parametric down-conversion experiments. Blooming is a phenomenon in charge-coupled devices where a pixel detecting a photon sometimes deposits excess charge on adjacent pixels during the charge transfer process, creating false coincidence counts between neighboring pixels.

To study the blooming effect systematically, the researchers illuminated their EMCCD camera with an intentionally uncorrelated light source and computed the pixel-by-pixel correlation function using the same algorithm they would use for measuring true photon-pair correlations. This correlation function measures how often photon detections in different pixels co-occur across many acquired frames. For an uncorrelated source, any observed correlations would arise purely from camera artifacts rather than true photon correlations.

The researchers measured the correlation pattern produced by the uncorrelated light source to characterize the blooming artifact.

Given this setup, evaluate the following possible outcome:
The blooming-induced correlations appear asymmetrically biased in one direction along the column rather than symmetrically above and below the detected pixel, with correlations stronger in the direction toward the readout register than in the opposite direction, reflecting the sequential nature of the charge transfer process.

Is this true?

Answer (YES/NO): NO